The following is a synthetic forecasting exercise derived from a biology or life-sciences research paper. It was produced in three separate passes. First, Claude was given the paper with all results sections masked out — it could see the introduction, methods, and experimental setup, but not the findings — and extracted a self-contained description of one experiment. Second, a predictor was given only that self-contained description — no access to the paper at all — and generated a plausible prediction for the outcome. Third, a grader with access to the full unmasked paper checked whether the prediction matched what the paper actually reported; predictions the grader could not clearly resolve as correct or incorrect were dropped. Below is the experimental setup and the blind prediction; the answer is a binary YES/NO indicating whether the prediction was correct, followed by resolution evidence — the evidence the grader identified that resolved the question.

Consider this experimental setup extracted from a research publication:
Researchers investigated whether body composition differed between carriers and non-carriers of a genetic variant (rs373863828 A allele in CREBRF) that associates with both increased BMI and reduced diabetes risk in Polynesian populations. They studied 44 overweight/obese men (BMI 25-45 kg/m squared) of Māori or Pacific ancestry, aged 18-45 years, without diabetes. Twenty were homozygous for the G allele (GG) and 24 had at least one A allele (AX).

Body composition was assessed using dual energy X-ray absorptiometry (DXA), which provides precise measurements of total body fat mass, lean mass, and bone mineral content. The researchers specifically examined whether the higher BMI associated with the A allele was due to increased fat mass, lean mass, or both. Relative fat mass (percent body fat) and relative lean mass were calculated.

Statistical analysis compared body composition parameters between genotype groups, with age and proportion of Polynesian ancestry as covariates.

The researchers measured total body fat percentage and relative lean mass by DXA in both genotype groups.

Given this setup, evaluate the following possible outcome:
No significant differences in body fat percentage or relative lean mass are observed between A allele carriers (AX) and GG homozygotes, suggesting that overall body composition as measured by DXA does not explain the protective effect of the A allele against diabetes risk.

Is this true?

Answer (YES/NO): YES